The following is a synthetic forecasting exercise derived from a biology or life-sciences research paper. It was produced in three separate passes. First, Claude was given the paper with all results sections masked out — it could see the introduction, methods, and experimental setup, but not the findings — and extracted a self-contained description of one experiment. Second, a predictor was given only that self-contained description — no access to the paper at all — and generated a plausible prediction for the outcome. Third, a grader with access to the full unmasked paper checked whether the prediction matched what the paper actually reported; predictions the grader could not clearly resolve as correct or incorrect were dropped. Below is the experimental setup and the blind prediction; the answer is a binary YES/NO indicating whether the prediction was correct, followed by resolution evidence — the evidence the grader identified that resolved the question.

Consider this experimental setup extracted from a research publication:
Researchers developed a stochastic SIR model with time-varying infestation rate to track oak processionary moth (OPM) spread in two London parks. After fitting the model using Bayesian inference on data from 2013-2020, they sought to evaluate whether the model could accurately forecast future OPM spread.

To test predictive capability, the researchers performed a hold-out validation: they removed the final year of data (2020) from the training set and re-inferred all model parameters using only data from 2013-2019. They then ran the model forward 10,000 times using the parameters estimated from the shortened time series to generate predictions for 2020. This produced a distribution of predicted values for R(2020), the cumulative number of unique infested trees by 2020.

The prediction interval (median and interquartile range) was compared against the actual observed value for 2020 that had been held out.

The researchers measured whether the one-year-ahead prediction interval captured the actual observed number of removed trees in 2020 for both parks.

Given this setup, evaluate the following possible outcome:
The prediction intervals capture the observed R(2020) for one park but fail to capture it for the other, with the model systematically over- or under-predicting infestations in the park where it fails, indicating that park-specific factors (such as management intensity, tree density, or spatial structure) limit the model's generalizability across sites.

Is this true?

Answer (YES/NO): NO